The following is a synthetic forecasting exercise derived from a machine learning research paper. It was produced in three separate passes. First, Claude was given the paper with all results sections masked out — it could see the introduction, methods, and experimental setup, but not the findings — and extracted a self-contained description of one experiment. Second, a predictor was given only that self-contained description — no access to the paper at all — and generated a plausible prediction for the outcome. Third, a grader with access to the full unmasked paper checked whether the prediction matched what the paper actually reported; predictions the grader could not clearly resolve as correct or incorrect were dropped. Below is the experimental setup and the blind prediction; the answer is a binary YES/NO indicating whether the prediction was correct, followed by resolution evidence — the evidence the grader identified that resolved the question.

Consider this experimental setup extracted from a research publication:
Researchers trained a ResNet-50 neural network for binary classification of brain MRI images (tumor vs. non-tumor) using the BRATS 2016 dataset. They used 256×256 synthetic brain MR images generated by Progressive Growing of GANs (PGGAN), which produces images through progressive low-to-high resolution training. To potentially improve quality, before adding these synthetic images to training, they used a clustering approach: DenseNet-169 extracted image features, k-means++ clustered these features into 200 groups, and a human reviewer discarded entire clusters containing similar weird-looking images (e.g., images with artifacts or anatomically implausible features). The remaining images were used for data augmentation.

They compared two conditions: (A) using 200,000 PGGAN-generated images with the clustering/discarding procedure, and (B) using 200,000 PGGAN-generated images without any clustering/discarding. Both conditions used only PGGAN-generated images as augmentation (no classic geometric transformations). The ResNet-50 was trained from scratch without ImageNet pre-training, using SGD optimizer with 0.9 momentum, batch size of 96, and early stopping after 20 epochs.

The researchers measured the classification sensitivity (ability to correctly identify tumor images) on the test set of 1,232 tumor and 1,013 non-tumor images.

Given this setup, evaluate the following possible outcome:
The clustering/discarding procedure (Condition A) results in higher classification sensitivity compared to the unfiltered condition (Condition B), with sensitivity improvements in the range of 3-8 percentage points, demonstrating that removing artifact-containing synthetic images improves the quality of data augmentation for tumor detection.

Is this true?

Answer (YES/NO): YES